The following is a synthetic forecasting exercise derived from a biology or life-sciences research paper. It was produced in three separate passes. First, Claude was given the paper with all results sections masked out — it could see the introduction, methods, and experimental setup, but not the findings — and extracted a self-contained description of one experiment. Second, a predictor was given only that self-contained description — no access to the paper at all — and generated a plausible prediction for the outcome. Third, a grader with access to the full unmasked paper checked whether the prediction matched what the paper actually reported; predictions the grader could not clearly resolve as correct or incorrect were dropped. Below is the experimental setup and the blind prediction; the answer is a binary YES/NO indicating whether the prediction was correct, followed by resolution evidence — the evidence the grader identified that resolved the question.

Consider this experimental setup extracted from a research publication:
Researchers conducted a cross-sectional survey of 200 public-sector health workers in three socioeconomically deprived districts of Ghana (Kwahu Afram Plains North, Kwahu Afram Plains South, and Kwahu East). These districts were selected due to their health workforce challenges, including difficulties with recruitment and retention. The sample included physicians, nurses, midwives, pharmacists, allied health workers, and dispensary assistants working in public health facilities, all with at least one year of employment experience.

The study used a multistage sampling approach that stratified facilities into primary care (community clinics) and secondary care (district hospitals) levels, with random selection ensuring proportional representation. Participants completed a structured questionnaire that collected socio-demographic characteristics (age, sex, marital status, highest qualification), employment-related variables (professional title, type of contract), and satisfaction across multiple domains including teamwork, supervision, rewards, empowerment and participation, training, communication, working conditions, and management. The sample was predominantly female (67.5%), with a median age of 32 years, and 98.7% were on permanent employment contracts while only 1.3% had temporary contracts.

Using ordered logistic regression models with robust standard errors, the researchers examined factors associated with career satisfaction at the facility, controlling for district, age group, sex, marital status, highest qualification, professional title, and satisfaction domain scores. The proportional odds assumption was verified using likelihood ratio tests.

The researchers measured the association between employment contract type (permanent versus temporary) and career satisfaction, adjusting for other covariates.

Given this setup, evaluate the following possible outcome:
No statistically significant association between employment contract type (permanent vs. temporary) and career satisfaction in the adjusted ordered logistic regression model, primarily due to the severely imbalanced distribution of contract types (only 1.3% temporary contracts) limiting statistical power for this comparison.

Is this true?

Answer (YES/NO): NO